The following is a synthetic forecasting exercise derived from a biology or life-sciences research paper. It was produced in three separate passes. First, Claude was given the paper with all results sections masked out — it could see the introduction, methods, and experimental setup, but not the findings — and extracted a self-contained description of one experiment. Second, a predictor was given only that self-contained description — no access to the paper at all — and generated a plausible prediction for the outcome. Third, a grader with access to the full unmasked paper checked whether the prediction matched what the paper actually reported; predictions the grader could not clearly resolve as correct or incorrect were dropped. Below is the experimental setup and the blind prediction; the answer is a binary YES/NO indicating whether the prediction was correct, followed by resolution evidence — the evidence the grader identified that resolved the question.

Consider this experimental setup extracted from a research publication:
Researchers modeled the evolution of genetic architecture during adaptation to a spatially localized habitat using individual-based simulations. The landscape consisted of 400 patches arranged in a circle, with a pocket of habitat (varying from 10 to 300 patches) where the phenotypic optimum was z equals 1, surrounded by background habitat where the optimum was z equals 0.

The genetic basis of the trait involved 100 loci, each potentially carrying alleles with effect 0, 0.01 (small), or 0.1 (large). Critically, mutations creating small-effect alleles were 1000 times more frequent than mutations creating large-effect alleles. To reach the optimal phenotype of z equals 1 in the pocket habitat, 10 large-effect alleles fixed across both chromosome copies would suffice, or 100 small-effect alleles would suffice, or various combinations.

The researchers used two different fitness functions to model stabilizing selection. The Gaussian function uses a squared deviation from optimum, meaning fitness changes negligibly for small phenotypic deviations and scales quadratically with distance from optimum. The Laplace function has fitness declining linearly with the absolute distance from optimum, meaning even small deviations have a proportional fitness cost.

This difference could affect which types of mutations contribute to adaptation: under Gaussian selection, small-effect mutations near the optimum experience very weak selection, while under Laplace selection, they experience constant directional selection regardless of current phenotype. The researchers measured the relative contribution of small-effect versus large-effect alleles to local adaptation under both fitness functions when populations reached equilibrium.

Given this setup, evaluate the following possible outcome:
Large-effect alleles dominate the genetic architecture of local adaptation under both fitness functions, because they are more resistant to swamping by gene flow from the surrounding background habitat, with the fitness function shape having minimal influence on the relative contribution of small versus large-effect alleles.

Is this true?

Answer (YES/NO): NO